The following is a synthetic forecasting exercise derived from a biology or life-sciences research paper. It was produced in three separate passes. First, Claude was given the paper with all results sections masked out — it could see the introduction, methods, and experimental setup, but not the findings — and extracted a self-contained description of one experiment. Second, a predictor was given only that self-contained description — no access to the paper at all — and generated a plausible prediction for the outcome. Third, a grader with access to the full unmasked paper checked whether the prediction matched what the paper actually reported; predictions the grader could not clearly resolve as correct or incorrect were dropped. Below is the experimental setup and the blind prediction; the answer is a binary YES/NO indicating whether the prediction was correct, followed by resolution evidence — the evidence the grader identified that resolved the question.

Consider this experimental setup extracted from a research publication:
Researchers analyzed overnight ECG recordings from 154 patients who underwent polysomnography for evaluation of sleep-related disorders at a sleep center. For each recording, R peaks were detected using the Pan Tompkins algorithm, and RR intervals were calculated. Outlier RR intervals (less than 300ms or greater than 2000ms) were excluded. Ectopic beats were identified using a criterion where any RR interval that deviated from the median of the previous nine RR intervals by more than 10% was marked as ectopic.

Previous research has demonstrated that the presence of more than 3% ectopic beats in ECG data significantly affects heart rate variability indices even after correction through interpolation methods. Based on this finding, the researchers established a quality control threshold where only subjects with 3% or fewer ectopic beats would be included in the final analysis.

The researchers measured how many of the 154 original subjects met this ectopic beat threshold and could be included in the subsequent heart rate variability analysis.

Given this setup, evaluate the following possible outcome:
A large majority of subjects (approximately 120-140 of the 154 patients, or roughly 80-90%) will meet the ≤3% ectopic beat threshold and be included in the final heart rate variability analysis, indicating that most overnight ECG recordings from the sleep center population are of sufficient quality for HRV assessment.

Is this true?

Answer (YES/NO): NO